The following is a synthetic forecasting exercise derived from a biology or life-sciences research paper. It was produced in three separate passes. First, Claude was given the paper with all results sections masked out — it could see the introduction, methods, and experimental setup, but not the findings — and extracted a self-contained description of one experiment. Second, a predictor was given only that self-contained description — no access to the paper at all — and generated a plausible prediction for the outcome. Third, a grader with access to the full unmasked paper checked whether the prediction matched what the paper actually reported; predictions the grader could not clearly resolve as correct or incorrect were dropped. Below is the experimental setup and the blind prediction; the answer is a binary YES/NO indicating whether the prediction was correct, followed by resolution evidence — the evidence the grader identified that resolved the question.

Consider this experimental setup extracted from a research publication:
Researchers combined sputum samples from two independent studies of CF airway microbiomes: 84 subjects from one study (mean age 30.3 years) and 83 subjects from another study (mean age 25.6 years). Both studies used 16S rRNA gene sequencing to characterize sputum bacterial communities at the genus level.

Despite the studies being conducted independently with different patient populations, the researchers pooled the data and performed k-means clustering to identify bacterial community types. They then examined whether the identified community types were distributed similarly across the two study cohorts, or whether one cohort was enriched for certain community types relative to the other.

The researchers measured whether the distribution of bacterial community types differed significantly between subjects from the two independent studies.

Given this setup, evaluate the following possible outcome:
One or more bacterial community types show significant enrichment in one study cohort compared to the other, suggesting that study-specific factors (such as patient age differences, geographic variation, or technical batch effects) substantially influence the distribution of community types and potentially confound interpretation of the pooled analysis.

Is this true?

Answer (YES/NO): YES